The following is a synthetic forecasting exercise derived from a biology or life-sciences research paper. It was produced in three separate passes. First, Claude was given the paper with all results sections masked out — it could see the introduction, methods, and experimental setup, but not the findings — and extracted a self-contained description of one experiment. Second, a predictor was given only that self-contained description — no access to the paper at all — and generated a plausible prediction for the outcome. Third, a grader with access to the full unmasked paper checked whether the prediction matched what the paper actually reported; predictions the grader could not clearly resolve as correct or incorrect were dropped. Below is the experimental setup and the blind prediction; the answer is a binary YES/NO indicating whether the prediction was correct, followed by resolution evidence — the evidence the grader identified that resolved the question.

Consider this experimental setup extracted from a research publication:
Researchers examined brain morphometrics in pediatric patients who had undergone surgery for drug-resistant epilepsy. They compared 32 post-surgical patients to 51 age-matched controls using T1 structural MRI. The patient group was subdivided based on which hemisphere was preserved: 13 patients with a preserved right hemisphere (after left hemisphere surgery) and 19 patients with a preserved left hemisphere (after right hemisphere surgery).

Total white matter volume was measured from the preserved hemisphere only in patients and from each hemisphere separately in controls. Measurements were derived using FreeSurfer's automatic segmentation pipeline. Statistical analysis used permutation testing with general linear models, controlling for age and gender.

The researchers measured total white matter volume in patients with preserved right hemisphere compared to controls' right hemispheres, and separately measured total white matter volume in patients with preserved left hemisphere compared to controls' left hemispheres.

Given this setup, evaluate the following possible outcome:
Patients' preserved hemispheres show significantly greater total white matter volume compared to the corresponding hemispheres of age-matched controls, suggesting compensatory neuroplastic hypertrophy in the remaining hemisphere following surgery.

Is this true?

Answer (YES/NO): NO